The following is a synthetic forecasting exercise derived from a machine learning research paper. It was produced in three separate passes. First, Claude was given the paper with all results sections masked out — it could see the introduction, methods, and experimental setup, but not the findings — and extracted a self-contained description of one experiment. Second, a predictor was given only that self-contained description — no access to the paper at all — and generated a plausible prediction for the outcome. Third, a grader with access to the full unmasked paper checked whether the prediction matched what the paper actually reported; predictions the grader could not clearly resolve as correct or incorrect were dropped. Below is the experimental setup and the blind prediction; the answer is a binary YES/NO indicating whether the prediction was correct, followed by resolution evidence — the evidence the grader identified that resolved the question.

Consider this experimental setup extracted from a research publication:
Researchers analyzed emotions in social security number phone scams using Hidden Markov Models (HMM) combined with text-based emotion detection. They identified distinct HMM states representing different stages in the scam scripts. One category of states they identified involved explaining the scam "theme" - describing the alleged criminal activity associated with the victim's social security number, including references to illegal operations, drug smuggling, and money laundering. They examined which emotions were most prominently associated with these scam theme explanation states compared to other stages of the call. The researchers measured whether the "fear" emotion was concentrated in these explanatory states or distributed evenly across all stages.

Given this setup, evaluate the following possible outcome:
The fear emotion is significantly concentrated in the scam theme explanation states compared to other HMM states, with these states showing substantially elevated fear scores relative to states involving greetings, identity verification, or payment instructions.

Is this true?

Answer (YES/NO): YES